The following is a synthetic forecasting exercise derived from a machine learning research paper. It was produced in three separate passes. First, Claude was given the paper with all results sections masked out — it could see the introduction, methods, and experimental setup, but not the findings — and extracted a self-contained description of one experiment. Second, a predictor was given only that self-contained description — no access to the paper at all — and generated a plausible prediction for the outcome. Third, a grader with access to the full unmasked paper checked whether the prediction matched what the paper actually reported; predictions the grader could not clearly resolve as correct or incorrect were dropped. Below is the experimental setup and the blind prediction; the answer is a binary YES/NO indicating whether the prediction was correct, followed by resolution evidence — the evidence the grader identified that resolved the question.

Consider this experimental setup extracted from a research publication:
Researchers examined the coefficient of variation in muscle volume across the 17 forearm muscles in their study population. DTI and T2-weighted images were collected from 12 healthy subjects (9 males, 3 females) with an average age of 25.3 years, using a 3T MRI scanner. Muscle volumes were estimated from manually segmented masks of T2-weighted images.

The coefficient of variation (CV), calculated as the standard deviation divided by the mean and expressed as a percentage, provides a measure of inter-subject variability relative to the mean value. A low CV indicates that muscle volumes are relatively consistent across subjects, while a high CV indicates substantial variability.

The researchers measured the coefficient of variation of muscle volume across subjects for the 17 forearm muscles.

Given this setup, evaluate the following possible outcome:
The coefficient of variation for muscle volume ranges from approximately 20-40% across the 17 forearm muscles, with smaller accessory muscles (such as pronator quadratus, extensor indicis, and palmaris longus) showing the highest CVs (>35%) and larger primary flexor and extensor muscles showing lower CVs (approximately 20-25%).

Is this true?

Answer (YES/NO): NO